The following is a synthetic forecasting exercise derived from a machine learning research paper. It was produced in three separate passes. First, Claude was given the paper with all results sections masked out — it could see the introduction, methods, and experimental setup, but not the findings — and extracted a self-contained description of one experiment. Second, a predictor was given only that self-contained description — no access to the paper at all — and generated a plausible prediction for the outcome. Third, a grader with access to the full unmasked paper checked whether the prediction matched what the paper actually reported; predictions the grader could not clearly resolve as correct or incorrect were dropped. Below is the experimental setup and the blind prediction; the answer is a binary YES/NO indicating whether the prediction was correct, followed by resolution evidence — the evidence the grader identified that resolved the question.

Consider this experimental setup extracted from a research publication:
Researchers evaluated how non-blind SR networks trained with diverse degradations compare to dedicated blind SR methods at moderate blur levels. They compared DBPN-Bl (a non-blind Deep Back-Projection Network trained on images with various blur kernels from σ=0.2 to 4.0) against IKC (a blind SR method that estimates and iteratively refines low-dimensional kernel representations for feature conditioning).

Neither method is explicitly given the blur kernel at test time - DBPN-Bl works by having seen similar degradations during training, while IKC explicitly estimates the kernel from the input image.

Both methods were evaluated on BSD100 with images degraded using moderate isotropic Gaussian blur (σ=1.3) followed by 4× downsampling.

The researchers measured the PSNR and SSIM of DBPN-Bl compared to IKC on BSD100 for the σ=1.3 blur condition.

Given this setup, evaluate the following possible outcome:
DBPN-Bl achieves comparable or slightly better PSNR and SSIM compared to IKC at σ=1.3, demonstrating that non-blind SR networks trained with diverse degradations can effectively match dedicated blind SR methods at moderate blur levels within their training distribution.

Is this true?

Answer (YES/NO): YES